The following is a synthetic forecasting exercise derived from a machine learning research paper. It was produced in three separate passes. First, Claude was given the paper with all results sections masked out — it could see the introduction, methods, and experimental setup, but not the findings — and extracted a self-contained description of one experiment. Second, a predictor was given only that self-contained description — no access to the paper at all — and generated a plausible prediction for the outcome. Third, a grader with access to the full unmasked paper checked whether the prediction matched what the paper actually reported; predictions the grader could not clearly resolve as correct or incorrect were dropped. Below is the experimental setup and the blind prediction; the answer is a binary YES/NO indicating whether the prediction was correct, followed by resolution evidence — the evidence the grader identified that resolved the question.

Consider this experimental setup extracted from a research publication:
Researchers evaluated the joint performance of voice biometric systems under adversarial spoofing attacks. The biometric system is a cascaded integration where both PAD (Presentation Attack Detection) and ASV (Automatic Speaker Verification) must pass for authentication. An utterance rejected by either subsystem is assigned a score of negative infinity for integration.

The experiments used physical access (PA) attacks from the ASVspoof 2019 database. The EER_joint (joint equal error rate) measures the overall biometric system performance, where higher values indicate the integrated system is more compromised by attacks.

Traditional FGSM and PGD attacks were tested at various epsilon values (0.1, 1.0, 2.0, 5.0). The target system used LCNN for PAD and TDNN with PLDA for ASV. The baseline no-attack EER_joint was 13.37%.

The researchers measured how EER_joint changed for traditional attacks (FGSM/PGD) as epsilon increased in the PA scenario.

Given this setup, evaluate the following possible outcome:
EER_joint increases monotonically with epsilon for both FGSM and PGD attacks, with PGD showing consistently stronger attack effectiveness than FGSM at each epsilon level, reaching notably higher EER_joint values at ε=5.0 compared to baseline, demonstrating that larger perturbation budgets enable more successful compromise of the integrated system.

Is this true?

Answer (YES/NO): NO